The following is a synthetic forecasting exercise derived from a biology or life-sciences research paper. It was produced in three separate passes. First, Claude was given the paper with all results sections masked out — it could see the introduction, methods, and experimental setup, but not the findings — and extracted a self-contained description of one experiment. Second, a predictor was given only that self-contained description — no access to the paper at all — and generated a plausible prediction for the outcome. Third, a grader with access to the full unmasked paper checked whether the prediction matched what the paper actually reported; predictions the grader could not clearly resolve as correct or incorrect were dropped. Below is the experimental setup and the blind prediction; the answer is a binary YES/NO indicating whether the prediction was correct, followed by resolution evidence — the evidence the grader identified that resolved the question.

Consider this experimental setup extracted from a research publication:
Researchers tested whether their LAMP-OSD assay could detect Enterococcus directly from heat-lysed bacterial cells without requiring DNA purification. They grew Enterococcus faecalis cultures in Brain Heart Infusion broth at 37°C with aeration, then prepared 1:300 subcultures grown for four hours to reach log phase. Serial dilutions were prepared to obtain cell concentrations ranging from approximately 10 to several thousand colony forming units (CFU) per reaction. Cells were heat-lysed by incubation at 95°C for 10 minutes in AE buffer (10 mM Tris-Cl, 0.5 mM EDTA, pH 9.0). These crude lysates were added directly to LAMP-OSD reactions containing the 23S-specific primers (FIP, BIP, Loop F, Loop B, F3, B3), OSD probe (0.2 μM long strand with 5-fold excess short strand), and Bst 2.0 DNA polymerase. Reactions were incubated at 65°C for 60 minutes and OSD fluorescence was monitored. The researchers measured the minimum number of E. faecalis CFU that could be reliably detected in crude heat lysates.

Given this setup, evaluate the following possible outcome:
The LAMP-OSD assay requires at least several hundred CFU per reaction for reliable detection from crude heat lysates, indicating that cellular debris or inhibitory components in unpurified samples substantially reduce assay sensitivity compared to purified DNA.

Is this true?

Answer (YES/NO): NO